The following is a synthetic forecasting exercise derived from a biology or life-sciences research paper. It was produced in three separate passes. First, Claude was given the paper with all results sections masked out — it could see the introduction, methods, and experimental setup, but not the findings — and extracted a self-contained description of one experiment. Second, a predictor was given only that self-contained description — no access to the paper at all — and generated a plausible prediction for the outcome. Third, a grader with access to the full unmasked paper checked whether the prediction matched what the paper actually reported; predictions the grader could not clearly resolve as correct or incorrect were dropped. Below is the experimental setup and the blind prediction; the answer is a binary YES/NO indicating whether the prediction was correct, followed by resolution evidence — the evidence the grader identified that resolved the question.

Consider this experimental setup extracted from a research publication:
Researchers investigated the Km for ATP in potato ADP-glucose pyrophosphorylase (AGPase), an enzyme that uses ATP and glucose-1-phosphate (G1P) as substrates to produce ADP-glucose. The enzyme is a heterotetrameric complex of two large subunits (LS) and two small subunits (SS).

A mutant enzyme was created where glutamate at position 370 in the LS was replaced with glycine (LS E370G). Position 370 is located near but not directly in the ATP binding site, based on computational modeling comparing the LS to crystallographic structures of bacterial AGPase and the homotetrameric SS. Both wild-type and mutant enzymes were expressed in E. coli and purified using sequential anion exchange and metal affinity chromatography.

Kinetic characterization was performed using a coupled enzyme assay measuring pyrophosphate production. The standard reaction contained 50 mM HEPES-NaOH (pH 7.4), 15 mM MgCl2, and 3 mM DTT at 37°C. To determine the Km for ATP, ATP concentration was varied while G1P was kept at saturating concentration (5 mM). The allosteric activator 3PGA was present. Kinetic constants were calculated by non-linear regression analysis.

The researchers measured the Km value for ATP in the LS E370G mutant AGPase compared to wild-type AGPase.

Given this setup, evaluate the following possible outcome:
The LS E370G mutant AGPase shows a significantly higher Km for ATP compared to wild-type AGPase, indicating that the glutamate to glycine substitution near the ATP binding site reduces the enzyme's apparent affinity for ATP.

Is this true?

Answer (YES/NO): NO